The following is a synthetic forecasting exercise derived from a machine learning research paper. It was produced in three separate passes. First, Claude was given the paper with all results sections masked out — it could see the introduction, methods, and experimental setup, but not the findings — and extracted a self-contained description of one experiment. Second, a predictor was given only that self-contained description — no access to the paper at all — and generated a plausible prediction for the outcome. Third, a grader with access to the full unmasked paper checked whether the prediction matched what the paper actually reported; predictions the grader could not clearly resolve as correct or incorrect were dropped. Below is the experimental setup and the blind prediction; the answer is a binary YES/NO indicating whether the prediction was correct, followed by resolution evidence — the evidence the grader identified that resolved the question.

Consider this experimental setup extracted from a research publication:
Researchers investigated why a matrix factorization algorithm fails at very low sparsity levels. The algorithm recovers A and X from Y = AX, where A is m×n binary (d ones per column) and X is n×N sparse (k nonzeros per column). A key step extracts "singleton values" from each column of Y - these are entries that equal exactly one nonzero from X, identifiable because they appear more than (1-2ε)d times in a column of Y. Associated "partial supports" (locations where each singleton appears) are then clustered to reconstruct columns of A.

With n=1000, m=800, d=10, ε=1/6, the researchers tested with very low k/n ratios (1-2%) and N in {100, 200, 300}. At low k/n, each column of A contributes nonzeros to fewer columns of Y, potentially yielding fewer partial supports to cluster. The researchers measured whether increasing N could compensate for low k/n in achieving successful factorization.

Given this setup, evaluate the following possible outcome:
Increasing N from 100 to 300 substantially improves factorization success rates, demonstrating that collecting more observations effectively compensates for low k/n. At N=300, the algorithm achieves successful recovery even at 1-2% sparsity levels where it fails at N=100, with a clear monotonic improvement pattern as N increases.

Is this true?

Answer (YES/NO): NO